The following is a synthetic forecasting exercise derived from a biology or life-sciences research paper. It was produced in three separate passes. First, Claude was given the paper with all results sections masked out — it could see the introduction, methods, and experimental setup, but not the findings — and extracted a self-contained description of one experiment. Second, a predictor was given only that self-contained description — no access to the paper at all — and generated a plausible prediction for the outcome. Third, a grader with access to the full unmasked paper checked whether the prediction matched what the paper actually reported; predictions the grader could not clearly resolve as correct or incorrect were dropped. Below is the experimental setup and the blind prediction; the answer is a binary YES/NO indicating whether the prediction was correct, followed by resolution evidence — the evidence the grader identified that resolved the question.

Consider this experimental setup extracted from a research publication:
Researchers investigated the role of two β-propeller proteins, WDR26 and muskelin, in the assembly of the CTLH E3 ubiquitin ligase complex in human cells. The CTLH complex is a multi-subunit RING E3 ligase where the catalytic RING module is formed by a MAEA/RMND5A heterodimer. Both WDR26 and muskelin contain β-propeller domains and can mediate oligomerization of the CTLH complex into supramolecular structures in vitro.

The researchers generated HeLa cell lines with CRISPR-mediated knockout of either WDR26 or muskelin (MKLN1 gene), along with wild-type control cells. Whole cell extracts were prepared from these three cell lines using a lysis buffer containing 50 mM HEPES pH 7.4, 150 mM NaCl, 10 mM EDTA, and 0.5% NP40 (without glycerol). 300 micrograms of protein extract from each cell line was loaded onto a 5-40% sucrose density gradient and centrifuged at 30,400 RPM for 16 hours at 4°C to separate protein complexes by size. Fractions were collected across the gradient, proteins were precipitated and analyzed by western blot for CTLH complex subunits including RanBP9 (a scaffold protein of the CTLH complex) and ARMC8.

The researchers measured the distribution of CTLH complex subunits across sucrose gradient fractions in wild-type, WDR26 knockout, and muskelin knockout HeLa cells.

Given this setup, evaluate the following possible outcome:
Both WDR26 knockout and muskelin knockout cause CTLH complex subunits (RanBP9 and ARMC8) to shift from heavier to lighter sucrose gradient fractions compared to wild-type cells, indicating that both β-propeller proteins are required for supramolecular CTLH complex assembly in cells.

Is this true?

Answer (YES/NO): NO